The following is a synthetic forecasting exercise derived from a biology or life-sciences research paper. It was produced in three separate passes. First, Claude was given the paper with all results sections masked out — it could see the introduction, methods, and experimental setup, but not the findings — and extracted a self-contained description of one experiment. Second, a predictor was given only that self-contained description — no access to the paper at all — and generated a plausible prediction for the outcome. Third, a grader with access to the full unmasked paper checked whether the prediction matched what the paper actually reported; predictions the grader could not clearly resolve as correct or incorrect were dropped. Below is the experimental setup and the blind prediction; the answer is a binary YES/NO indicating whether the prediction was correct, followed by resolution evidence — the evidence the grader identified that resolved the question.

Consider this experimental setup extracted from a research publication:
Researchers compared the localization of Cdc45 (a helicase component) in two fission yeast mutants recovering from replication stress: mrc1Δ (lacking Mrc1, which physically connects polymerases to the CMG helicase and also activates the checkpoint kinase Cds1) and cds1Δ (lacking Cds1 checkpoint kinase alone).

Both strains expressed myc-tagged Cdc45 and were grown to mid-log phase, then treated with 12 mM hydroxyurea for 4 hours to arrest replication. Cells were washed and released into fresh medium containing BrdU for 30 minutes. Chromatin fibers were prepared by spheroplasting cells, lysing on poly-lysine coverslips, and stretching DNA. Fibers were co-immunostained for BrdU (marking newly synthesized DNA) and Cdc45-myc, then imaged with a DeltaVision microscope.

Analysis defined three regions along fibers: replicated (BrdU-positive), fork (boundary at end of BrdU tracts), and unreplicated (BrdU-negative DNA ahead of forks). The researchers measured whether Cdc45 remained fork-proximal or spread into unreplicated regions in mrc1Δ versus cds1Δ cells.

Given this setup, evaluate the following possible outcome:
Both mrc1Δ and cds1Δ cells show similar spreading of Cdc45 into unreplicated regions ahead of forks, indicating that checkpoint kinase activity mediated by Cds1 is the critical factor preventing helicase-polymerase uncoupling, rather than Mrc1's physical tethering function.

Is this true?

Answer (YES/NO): NO